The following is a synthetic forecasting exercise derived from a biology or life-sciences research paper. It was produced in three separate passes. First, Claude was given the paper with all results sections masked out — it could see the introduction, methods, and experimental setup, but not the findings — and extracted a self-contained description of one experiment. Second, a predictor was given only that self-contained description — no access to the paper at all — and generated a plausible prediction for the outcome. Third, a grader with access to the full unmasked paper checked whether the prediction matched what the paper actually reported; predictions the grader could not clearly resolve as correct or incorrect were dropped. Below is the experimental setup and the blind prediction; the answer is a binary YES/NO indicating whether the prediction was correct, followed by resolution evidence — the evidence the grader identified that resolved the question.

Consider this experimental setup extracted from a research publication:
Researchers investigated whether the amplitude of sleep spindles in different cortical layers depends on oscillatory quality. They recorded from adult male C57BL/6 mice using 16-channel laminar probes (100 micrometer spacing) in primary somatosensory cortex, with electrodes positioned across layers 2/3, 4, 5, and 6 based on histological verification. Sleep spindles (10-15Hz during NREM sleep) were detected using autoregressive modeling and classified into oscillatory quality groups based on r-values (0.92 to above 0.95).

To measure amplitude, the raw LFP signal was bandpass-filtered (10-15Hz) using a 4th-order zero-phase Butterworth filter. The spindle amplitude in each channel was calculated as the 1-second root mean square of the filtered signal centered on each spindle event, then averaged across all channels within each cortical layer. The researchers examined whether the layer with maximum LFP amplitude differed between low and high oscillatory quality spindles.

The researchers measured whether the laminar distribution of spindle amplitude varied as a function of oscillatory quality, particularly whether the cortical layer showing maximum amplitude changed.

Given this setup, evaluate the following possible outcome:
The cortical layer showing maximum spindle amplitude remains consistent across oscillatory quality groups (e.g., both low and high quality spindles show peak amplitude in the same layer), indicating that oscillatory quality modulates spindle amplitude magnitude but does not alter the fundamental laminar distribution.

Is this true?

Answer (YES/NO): YES